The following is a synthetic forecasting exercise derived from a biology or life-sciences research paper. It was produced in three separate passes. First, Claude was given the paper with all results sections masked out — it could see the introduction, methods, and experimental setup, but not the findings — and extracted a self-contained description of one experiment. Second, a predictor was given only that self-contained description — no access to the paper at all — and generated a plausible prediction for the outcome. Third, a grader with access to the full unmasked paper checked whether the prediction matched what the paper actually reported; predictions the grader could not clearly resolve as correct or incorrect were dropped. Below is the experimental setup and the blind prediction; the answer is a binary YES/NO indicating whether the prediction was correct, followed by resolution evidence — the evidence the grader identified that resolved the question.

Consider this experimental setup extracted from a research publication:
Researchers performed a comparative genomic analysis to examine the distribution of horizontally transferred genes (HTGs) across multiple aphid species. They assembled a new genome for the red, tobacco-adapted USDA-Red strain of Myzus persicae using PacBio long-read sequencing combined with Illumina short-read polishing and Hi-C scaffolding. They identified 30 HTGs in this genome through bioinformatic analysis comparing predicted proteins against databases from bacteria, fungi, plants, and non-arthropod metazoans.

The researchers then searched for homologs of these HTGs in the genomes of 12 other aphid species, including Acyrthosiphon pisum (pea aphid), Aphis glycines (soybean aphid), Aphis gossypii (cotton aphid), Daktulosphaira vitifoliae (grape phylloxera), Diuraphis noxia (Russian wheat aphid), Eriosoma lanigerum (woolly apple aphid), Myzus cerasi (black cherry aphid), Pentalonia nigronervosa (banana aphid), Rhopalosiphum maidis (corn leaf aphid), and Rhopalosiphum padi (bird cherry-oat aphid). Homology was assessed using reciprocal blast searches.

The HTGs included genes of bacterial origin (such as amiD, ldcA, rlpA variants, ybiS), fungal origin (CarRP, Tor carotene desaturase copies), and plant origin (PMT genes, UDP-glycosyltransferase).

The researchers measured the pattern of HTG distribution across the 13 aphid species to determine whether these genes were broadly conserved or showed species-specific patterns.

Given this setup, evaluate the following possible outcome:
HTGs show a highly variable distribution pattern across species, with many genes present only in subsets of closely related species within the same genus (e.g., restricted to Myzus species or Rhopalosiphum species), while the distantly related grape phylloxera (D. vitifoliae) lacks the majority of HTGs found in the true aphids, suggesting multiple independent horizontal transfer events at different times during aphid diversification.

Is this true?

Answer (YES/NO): NO